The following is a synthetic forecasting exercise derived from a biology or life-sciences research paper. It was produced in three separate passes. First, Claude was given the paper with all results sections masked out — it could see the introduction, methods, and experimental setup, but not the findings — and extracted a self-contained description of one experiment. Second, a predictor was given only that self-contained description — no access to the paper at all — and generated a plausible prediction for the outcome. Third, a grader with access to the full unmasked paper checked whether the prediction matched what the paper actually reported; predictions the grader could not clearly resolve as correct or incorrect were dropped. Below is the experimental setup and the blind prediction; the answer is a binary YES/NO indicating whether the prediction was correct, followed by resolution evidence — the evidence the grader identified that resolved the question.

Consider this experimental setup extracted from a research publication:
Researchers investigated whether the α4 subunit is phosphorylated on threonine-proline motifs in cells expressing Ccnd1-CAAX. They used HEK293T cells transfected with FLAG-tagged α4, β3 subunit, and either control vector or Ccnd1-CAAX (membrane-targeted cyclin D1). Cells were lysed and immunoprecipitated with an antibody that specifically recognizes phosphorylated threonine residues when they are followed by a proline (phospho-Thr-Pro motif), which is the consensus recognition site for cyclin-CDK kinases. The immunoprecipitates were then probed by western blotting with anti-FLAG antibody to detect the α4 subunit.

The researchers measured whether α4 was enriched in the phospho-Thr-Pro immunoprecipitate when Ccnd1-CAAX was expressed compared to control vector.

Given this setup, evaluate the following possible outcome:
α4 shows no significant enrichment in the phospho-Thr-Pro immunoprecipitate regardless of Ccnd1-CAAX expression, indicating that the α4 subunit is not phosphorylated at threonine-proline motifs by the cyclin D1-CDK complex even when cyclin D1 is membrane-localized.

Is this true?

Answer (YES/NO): NO